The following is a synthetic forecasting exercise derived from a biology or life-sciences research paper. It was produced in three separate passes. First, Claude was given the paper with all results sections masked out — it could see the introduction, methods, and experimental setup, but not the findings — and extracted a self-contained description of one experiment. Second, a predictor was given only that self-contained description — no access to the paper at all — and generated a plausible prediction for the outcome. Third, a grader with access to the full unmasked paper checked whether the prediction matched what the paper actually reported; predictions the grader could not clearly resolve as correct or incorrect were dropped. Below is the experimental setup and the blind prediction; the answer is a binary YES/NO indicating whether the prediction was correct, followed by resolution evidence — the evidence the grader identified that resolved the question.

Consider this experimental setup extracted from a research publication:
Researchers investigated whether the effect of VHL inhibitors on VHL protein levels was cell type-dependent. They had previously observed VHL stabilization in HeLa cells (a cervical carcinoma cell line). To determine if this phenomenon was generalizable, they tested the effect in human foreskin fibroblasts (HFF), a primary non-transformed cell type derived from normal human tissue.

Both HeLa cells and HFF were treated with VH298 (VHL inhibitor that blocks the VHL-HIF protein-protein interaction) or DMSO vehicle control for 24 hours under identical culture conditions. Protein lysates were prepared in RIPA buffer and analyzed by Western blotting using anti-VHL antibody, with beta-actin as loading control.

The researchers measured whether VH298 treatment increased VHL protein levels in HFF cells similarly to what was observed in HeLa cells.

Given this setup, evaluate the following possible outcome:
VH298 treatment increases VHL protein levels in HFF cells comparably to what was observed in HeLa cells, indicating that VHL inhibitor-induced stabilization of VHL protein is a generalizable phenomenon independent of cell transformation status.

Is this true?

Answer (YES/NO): YES